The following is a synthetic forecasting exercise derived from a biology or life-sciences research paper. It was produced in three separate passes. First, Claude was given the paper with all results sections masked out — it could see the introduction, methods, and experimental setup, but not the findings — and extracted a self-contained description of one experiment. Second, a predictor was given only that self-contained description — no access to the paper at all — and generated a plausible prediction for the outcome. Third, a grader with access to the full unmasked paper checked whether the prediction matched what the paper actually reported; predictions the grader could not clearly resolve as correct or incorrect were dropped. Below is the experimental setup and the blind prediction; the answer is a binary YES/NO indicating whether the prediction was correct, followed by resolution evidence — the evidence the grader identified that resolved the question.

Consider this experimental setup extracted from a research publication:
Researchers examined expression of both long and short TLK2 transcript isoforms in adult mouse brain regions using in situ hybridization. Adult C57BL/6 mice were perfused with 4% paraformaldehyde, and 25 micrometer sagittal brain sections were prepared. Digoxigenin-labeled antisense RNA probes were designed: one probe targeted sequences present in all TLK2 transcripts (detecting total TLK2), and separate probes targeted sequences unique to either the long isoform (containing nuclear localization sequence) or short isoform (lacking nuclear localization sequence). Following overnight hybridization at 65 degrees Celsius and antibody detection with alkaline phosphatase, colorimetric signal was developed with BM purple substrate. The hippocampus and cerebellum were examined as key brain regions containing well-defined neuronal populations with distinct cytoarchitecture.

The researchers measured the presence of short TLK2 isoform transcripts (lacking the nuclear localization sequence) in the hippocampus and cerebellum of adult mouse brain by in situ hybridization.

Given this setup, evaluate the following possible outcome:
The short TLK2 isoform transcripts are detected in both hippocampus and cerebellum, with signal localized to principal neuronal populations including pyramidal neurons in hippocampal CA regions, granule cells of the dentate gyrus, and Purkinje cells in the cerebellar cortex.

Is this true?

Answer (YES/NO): YES